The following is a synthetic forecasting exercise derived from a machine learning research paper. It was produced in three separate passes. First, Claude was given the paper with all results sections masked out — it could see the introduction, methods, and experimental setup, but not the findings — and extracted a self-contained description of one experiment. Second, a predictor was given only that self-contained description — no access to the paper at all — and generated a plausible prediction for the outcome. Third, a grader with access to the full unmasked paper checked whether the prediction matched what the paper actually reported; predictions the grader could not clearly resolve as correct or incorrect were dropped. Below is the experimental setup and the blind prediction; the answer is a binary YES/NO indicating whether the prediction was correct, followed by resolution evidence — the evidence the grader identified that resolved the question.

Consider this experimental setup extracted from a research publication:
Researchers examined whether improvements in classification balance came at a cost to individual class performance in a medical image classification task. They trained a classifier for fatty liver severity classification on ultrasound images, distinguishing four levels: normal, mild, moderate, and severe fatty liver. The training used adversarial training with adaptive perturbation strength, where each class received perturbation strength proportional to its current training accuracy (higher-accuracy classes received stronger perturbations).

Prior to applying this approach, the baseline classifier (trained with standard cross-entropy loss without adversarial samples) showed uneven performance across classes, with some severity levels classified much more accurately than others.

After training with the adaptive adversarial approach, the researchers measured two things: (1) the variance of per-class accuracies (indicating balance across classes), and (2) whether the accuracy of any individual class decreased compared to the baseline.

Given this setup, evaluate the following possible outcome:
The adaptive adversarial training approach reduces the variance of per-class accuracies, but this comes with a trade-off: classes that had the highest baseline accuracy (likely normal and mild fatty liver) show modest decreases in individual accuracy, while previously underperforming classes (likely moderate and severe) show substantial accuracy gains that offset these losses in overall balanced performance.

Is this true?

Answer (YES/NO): NO